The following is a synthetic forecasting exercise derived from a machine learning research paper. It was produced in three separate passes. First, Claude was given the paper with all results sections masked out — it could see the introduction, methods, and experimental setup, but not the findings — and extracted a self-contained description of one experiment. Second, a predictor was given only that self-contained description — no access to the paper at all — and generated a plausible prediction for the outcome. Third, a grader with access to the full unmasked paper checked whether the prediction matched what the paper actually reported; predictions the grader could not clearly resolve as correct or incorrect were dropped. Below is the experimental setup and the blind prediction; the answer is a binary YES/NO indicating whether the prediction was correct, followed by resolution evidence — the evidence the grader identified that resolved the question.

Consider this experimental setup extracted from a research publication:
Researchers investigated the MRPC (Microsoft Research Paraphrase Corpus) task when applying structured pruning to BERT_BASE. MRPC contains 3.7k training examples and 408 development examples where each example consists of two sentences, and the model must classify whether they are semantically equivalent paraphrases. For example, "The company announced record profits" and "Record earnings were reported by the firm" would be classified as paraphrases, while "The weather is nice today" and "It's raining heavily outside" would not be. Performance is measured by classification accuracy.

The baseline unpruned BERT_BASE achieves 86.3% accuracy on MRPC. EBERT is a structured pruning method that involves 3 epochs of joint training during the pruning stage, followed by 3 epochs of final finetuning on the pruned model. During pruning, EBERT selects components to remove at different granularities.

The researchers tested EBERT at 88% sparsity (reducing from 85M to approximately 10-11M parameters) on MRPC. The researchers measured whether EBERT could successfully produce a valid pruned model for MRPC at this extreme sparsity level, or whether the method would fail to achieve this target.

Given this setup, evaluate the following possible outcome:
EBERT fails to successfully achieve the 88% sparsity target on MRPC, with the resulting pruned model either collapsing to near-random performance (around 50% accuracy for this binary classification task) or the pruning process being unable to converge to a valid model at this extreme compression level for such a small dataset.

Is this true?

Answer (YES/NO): YES